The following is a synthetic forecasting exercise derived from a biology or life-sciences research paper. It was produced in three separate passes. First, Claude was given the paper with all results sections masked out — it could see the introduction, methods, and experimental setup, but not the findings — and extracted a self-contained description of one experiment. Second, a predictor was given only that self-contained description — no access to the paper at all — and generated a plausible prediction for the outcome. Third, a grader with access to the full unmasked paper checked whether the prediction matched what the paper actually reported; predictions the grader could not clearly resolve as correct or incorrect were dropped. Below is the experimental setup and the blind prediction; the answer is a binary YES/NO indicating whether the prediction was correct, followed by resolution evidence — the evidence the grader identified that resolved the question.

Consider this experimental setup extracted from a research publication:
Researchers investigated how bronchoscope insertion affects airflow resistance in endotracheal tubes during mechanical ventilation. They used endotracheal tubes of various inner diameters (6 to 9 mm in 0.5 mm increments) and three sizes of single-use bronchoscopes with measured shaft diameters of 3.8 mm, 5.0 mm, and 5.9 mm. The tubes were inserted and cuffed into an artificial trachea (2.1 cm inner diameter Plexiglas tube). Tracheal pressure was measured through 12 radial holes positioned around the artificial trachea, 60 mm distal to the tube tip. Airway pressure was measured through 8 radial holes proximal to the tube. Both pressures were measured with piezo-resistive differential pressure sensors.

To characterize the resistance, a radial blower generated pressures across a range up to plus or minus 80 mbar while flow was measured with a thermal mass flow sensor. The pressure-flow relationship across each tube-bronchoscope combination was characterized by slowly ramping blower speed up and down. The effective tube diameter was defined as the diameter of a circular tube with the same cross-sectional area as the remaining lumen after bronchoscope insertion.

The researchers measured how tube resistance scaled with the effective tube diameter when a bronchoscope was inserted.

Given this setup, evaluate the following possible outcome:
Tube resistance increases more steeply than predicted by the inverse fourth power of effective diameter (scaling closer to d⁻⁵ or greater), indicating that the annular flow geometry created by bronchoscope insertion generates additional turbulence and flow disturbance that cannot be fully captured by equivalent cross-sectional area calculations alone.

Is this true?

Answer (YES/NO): YES